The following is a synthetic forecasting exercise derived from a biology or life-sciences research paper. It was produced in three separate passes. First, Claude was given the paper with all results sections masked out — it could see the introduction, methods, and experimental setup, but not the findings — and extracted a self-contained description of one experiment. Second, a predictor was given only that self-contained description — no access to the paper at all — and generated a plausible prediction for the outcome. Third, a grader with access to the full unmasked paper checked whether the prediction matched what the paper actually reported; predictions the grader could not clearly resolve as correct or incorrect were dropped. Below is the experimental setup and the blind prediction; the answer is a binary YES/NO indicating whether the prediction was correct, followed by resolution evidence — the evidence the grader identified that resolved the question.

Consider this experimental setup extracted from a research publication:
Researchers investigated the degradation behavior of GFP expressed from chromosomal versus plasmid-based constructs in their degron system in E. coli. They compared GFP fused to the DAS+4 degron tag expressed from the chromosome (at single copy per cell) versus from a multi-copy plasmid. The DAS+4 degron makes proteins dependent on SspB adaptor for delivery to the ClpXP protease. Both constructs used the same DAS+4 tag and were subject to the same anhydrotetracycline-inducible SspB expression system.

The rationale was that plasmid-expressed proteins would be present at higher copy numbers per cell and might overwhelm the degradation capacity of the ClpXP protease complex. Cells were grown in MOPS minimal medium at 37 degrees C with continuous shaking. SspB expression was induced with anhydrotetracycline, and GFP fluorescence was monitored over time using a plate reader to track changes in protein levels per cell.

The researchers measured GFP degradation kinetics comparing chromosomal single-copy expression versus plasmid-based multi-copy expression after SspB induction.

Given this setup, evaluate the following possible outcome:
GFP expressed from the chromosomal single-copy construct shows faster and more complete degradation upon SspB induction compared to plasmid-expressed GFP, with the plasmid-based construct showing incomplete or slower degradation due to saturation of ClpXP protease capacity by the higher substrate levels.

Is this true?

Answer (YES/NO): YES